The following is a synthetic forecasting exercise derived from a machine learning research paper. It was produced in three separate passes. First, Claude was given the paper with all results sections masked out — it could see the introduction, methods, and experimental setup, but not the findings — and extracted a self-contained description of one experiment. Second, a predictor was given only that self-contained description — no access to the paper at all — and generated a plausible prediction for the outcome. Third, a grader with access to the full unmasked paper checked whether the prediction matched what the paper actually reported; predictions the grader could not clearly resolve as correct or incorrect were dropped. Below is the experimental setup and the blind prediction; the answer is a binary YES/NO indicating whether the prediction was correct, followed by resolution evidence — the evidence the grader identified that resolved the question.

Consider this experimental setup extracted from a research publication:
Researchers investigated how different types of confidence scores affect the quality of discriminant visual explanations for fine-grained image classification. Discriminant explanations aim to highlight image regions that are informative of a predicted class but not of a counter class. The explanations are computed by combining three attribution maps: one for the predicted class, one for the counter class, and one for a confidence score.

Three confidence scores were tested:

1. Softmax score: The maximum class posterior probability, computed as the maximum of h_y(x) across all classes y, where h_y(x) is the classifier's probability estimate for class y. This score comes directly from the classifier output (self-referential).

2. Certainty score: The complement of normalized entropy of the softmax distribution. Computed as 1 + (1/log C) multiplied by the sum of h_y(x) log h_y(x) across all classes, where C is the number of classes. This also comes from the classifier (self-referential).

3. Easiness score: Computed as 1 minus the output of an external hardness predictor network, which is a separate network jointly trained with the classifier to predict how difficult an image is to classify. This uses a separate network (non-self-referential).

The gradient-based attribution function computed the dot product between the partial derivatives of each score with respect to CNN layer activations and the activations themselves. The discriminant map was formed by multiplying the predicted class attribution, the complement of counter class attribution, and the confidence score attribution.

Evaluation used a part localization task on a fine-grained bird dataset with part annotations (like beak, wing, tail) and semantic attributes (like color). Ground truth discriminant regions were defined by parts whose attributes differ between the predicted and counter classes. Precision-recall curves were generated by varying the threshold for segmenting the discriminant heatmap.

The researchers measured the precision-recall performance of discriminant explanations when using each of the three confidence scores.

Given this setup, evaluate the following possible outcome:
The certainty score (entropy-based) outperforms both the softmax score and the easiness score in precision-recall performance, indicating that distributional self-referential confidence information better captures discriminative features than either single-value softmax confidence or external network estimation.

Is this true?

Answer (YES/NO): NO